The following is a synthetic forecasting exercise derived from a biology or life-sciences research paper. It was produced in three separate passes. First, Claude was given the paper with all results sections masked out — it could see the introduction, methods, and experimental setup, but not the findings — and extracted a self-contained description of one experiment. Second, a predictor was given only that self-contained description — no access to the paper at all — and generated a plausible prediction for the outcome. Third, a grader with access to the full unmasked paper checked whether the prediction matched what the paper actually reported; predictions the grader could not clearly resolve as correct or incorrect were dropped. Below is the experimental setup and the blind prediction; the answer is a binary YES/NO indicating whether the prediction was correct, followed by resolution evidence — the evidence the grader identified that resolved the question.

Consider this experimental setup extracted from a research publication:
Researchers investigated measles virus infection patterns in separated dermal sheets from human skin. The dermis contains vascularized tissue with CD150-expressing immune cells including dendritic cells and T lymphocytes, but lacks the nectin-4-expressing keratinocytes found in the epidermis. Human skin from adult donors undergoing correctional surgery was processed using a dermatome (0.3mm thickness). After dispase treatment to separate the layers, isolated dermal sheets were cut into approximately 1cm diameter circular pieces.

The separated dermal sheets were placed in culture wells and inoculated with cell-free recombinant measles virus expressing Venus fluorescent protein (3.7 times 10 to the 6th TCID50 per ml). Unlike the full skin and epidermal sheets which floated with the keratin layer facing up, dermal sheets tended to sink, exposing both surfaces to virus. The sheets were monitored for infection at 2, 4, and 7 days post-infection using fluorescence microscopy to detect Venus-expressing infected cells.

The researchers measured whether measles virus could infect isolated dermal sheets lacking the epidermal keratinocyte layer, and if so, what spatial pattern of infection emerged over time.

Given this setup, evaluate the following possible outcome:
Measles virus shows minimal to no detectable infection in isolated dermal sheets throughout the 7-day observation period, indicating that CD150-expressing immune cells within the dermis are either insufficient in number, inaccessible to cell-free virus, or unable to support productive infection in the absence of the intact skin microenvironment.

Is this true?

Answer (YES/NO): NO